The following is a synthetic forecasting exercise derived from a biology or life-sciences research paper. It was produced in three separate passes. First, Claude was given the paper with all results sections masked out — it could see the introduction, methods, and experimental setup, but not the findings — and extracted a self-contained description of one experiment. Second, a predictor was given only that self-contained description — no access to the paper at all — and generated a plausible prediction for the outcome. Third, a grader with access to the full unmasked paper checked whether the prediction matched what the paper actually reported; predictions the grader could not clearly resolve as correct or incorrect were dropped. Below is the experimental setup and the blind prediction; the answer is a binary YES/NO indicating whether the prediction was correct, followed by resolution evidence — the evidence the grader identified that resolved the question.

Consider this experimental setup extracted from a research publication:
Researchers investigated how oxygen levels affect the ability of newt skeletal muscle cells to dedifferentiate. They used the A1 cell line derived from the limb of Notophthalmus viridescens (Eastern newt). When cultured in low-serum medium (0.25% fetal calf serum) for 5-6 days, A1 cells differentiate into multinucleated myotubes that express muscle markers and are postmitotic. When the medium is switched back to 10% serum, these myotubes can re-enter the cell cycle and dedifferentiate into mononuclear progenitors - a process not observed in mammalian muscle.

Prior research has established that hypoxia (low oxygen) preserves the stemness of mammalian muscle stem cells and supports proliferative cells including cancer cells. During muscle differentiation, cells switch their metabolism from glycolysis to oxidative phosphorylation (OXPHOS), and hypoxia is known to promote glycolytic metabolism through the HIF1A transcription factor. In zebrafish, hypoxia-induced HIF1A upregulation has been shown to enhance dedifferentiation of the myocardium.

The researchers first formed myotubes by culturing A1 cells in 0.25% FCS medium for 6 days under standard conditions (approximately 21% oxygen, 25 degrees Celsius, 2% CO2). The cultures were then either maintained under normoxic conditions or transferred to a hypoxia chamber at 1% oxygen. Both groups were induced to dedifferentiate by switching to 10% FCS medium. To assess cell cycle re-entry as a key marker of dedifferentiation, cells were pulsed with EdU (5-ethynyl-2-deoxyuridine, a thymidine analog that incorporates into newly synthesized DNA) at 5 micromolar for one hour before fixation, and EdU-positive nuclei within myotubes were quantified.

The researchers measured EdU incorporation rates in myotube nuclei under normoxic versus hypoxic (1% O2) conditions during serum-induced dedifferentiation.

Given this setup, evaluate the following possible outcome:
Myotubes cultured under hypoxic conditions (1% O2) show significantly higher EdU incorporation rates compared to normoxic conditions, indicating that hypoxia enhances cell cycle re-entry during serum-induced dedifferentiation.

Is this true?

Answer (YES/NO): NO